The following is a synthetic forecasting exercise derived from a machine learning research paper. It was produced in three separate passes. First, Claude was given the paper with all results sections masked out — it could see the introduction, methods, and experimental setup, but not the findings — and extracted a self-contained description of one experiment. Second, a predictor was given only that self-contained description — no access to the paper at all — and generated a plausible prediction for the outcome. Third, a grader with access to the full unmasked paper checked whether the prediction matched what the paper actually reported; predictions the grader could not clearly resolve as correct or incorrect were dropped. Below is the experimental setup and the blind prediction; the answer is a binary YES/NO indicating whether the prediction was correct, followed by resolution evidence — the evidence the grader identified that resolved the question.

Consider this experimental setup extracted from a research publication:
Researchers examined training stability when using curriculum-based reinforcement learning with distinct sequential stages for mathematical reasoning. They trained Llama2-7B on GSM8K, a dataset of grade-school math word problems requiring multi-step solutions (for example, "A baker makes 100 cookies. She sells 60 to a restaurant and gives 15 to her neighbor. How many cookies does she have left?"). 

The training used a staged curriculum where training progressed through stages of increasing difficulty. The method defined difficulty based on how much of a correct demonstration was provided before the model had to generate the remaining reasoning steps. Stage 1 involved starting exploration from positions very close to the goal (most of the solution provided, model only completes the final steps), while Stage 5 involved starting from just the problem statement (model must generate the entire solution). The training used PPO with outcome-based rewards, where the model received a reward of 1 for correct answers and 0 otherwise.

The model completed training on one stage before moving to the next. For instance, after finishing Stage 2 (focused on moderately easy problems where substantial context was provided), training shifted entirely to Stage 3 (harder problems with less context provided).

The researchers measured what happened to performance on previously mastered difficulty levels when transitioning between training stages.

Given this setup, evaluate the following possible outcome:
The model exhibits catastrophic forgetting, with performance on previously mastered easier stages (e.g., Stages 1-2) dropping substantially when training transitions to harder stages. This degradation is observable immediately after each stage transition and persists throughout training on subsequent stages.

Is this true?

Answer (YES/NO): YES